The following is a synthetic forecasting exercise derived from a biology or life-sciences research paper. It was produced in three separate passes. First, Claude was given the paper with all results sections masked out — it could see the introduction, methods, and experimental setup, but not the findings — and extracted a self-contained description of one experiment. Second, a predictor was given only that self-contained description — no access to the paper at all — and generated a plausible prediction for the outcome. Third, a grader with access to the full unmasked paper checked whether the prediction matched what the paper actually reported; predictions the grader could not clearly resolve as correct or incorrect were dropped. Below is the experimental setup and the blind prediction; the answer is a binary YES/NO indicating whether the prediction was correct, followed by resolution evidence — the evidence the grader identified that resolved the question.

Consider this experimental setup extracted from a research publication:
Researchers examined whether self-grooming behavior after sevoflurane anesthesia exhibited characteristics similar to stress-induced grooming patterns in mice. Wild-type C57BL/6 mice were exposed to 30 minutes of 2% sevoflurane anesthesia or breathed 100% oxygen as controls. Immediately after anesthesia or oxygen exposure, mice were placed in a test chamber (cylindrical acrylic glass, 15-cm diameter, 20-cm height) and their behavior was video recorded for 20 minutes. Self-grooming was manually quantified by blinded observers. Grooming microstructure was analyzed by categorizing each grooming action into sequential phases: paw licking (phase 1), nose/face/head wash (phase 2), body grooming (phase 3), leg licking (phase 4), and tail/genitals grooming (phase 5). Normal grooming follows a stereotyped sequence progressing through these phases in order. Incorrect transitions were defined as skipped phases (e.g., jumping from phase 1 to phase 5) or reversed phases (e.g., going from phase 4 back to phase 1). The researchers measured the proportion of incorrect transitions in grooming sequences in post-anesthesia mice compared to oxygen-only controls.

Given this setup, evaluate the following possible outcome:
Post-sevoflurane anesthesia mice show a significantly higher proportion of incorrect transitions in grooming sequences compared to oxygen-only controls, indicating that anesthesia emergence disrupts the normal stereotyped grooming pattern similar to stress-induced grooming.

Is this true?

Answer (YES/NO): NO